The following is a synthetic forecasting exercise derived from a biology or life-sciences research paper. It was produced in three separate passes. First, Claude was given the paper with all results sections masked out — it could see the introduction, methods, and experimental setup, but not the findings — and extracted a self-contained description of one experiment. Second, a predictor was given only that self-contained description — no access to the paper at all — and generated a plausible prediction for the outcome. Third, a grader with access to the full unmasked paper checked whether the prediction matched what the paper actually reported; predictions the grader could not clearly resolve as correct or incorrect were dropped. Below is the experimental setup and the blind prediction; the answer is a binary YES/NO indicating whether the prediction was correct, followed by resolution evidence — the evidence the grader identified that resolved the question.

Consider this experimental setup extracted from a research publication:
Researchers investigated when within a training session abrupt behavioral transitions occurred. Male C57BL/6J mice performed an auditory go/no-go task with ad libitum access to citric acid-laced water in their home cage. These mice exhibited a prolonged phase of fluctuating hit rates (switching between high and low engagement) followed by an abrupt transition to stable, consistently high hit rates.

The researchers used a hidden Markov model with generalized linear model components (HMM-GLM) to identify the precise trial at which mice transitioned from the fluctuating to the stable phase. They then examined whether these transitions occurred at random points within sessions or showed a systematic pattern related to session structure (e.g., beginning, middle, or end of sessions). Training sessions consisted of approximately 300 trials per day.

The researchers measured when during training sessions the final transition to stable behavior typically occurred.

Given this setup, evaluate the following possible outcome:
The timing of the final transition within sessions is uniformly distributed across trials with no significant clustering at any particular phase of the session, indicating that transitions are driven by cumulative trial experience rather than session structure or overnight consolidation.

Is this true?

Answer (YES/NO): NO